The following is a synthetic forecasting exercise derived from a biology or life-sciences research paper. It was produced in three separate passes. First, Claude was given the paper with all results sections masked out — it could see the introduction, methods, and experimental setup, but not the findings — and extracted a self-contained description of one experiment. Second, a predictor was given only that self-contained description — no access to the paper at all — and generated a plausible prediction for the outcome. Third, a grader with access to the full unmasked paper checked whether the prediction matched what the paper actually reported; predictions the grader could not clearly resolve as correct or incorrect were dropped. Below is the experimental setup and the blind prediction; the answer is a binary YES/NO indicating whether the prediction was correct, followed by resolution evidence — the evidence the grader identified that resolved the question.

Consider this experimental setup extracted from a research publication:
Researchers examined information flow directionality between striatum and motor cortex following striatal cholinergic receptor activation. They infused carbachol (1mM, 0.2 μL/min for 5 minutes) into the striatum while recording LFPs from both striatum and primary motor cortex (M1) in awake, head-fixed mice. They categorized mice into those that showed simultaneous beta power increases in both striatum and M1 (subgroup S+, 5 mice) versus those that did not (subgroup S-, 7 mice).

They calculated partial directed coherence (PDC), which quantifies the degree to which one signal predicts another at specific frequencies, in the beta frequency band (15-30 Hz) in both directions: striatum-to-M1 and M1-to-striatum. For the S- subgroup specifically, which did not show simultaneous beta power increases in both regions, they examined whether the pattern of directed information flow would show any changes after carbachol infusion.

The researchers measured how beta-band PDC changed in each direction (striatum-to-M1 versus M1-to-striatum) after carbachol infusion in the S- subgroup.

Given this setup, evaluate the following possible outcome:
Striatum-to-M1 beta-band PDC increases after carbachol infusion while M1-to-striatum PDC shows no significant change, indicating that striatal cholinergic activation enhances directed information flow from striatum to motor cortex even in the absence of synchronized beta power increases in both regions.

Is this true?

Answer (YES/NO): NO